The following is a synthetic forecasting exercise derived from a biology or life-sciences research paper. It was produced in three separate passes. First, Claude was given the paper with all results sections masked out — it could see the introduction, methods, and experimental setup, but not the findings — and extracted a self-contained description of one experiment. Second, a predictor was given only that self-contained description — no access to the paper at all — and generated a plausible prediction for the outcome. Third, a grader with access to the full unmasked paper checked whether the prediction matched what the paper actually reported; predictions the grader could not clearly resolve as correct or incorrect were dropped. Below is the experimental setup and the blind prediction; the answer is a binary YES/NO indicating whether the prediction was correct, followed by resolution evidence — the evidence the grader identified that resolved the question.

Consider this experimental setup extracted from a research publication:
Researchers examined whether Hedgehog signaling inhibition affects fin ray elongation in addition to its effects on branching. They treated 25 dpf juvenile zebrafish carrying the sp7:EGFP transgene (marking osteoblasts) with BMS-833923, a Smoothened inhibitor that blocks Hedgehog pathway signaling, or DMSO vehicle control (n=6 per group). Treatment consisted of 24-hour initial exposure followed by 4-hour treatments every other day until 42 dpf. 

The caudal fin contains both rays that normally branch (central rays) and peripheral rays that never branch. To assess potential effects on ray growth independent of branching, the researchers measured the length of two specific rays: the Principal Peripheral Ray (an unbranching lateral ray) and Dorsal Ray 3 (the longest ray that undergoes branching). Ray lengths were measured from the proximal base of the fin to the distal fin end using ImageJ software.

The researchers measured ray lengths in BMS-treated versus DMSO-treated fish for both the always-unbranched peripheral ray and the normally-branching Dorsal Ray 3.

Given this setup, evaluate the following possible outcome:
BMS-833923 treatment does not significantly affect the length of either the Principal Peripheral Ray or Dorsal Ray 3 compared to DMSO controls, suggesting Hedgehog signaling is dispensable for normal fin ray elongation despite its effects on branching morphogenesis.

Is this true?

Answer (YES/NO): NO